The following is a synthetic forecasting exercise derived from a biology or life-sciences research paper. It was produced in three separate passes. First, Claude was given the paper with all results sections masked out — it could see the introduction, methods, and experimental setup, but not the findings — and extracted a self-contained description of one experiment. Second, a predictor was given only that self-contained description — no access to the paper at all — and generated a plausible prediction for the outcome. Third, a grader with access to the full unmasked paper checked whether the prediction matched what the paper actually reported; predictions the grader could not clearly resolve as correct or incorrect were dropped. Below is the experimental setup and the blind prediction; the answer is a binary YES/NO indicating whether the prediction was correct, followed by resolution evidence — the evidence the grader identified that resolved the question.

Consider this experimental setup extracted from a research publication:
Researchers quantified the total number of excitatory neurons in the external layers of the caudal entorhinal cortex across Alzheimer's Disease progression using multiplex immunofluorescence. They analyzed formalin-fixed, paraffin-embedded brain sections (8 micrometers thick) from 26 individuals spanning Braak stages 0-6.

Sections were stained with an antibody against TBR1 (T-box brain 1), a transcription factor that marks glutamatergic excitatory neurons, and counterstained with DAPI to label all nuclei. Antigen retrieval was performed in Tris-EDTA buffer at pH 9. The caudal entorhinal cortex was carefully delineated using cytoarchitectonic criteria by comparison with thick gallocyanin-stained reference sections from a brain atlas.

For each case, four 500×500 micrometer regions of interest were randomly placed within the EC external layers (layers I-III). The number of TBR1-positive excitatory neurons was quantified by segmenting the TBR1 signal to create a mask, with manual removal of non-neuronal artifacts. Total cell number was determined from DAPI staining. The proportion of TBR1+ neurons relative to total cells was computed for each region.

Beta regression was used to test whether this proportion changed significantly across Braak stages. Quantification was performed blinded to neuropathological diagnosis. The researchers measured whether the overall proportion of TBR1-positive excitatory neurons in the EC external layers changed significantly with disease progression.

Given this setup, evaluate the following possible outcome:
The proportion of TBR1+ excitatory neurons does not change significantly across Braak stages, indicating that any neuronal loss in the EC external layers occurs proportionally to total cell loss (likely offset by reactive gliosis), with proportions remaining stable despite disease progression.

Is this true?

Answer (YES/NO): YES